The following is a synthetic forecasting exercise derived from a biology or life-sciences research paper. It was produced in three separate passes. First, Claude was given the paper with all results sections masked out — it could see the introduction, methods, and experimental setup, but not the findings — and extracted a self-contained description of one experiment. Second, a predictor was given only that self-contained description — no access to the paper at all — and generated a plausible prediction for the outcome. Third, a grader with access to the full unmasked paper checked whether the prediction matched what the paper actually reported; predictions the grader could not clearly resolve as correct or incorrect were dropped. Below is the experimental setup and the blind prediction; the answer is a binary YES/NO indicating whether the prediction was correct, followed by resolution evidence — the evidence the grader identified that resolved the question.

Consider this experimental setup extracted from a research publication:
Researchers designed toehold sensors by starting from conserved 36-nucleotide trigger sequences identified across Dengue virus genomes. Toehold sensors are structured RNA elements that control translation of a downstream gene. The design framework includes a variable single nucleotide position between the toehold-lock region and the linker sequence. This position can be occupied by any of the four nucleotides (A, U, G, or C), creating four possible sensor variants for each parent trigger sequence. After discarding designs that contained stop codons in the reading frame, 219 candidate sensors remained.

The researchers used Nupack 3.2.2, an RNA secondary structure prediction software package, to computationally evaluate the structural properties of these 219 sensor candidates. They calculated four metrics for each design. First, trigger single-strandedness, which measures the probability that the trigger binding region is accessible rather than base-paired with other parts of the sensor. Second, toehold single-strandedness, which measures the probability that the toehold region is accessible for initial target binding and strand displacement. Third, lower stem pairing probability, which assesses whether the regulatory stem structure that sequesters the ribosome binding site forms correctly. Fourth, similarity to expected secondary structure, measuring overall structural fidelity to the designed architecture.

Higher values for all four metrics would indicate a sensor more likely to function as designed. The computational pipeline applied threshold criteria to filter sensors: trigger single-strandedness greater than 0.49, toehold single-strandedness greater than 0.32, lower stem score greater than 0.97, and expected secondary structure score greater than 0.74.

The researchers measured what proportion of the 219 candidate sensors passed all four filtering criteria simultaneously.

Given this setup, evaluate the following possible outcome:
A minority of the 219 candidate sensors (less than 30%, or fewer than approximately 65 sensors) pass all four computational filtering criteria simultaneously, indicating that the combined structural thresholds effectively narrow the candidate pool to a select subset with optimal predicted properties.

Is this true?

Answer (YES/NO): NO